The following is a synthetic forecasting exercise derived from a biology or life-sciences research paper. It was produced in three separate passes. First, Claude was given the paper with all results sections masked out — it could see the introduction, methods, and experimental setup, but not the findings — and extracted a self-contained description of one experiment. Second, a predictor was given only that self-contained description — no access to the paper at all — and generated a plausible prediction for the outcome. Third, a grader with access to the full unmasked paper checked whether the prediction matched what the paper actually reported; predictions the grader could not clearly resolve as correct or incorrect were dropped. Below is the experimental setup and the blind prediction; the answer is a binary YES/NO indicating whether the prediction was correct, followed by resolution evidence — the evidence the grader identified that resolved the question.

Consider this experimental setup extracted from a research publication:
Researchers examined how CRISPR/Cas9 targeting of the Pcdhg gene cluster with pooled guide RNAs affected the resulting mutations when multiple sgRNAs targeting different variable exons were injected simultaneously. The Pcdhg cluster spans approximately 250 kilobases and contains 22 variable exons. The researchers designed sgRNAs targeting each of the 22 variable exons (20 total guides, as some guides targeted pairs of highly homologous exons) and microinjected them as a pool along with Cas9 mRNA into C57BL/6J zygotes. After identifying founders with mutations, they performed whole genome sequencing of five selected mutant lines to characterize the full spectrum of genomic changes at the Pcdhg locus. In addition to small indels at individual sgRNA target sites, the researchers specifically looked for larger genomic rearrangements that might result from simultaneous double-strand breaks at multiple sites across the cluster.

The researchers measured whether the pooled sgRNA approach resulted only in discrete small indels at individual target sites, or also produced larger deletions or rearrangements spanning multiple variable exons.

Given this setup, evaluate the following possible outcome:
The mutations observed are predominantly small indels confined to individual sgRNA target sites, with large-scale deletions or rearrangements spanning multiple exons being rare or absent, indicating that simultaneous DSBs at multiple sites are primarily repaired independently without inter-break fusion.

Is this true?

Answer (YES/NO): NO